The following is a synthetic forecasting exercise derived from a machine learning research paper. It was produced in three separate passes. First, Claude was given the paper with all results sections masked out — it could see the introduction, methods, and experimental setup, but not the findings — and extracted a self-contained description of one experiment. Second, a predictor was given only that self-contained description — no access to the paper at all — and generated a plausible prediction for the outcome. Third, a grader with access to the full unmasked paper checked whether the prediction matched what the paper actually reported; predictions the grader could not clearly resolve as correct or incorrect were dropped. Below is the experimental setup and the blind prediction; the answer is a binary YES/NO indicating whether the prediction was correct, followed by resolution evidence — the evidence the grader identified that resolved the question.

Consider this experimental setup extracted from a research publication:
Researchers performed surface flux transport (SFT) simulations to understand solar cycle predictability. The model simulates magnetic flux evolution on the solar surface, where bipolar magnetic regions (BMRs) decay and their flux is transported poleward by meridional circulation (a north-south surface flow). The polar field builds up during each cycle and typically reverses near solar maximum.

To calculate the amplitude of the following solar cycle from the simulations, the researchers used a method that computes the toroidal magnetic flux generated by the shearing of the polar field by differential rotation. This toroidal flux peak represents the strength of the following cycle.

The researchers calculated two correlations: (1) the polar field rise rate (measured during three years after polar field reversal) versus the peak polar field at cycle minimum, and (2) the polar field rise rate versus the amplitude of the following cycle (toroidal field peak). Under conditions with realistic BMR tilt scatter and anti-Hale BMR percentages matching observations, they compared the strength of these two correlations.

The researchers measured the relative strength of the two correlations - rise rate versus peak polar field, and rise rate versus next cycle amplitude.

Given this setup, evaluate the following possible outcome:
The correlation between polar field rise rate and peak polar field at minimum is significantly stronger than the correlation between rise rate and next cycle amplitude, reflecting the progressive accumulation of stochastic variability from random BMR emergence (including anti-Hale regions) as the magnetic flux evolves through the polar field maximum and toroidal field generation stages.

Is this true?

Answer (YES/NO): NO